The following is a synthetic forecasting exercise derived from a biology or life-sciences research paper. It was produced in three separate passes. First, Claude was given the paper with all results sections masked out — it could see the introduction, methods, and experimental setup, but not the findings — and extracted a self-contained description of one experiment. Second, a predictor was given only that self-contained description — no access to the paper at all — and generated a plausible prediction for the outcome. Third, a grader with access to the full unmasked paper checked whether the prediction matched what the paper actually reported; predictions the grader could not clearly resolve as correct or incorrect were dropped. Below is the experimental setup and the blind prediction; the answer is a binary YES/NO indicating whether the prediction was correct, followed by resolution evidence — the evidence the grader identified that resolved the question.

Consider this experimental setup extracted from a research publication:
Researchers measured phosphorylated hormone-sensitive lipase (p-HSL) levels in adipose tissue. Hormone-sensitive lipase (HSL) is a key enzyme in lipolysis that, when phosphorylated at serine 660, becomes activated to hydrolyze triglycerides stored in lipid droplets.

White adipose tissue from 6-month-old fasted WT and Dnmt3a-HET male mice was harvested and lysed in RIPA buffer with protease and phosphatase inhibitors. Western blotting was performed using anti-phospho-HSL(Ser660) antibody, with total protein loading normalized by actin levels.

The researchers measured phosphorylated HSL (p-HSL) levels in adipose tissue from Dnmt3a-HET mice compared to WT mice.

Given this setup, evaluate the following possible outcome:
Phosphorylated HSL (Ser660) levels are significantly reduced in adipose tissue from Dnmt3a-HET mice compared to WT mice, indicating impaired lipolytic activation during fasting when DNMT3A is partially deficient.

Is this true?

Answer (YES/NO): YES